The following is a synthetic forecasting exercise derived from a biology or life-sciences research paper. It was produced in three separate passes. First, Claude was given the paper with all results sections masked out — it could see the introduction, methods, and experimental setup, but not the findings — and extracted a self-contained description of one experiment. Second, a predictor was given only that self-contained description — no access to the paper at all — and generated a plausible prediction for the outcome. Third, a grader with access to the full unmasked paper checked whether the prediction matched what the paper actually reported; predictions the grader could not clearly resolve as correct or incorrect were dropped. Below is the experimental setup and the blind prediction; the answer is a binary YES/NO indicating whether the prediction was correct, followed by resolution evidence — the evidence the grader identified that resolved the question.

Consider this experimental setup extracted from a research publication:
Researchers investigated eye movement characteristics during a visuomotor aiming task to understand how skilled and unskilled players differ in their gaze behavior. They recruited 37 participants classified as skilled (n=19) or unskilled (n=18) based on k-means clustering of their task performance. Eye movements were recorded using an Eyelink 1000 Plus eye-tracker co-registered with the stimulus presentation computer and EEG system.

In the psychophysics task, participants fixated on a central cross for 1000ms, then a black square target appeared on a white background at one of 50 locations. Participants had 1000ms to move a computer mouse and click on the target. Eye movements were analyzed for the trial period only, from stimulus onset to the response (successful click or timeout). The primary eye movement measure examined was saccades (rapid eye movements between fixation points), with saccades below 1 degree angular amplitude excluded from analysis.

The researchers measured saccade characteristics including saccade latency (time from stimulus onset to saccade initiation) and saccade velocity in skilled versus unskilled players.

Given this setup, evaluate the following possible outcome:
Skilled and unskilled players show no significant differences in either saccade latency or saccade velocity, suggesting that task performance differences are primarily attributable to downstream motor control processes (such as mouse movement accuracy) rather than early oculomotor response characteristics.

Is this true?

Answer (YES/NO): NO